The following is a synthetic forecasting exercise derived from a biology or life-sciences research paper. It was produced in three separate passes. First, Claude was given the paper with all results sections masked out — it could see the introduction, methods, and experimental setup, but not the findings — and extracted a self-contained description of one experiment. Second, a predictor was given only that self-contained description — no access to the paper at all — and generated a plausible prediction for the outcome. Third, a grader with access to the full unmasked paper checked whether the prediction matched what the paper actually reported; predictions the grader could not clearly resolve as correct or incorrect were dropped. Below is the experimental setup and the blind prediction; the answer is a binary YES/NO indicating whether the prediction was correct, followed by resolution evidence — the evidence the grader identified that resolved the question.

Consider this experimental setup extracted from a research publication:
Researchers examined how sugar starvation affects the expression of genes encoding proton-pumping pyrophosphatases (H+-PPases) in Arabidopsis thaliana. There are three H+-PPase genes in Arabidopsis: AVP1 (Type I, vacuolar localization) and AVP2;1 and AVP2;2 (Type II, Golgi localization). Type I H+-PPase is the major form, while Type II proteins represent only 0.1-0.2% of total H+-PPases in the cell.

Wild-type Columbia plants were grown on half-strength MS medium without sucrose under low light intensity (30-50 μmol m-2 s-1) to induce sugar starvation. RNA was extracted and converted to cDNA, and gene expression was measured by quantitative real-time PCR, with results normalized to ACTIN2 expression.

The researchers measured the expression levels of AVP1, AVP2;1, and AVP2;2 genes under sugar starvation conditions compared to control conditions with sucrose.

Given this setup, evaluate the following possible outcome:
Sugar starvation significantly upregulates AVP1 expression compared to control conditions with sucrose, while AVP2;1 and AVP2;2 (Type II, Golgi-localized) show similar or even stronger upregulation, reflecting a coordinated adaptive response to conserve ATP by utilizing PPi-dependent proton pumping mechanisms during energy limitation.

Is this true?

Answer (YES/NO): NO